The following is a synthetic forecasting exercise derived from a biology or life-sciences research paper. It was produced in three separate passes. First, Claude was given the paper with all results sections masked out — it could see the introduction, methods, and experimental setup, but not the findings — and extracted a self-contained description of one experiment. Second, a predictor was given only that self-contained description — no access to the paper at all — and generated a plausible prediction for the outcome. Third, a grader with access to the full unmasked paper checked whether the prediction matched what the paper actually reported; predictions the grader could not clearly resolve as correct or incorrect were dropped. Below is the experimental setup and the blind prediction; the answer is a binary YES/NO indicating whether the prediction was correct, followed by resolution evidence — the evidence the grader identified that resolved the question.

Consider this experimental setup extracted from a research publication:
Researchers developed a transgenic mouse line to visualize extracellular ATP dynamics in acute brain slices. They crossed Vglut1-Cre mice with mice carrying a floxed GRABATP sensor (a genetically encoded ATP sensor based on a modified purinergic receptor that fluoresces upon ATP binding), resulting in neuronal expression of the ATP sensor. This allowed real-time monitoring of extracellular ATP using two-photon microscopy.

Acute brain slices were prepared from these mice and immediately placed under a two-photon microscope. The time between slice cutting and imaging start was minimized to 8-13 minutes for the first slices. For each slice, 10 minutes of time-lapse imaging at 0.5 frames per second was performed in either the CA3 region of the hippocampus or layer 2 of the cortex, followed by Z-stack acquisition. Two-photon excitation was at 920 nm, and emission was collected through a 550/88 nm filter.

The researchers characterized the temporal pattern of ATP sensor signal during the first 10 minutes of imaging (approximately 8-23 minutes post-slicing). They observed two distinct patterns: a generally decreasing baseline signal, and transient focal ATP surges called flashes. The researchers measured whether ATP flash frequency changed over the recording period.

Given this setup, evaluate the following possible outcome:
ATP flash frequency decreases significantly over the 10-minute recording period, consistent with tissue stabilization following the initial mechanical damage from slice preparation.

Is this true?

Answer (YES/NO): NO